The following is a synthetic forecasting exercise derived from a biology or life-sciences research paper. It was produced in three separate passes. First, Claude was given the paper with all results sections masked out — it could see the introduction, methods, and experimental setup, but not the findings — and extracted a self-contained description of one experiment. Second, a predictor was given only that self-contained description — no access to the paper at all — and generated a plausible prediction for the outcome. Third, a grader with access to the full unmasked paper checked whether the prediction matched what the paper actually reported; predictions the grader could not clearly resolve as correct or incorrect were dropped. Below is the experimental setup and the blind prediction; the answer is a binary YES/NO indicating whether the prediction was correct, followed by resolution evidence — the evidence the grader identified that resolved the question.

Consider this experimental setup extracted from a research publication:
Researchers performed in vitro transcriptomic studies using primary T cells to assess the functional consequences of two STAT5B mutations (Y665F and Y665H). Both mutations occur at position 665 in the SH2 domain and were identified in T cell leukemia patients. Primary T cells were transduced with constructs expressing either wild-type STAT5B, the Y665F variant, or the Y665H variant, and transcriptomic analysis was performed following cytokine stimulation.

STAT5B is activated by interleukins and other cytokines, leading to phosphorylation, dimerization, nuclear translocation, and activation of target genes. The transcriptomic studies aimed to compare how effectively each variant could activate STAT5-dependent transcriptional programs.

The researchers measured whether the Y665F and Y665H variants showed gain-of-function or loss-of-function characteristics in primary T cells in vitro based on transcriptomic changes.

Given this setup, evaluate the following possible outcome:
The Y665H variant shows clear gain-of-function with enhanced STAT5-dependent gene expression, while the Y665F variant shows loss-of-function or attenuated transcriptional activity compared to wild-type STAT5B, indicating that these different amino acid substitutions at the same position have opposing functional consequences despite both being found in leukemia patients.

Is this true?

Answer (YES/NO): NO